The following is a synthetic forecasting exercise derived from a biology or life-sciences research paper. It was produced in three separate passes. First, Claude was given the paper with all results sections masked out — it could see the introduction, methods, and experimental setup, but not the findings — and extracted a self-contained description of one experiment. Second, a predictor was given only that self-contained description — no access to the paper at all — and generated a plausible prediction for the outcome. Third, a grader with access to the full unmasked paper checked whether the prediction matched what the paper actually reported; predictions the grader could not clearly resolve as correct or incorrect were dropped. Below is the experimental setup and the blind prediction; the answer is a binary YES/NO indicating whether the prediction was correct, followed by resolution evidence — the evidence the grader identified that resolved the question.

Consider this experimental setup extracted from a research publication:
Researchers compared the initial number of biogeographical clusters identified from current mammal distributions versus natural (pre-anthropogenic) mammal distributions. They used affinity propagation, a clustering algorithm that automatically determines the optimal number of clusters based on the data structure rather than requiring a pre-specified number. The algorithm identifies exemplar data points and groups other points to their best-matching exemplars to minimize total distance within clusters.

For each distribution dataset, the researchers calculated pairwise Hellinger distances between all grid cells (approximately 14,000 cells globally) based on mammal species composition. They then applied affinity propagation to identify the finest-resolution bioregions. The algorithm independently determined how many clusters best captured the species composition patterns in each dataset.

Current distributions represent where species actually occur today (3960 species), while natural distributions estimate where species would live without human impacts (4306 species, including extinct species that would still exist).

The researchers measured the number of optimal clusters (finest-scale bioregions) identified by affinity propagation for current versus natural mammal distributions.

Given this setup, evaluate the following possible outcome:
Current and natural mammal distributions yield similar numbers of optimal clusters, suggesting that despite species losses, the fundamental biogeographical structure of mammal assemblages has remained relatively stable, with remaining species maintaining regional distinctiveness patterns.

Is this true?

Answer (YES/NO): NO